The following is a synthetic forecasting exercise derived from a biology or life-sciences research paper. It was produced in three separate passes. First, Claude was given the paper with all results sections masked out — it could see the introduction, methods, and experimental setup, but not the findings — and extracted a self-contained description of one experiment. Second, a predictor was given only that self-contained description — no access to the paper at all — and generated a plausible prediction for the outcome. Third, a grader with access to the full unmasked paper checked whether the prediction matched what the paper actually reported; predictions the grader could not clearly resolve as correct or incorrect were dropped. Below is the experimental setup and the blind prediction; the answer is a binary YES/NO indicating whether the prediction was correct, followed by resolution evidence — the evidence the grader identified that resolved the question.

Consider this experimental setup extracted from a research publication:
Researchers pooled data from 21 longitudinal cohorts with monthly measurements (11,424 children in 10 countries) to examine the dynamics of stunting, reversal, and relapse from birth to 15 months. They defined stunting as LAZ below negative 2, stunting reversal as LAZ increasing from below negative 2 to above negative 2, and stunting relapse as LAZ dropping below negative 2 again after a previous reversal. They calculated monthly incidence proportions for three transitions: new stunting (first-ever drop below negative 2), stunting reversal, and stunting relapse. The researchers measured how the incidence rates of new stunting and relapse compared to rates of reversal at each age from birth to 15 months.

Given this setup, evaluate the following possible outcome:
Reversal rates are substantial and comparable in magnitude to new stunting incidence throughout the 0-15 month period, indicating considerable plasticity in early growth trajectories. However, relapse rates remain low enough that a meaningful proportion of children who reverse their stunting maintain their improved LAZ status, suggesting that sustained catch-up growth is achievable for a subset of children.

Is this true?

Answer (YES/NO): NO